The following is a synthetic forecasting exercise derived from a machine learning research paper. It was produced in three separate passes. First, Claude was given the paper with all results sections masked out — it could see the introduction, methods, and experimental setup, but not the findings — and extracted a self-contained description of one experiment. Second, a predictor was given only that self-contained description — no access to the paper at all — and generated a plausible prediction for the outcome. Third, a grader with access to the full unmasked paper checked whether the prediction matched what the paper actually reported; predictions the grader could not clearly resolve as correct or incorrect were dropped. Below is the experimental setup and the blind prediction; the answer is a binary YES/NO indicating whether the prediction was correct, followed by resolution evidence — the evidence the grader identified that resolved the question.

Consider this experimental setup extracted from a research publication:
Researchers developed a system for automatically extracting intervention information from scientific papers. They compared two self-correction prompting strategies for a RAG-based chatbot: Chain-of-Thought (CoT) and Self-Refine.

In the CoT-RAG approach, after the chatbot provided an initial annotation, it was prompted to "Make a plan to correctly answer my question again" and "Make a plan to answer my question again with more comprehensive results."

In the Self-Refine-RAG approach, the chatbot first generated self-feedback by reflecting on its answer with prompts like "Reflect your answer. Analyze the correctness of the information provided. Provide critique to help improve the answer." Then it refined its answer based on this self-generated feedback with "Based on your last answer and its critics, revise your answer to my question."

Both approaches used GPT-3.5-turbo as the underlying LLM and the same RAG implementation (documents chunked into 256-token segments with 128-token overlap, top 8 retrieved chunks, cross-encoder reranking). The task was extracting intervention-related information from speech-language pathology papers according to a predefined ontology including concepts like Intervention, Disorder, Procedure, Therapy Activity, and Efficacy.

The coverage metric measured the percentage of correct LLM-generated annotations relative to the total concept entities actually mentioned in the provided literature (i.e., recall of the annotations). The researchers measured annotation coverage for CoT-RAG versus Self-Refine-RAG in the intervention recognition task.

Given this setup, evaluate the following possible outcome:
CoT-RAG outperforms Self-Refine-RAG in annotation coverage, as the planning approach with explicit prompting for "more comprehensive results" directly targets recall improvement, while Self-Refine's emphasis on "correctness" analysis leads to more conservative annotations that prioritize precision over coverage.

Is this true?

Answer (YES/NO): YES